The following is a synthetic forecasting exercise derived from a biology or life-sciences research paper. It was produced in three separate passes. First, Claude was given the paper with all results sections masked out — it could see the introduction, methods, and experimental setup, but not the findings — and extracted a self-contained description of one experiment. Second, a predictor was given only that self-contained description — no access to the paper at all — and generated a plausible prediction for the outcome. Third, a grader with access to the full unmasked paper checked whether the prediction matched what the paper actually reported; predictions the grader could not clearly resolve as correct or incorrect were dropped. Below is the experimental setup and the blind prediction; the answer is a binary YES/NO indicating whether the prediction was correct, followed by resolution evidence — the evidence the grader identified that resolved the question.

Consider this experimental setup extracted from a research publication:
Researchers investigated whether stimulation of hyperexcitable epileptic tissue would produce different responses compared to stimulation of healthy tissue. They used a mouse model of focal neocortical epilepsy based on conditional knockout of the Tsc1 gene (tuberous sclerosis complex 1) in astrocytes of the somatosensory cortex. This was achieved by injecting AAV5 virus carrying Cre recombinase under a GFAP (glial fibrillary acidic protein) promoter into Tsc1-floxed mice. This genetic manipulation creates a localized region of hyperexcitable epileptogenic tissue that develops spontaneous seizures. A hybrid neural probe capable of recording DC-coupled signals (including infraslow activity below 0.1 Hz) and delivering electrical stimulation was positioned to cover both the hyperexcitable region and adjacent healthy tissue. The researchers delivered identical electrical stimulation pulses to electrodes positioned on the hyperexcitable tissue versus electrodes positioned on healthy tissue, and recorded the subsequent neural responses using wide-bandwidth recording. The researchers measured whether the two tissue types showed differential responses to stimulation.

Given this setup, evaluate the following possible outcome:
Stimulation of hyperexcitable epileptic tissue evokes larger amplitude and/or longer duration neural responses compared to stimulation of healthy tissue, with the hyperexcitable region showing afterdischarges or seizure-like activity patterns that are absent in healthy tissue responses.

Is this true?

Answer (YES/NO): YES